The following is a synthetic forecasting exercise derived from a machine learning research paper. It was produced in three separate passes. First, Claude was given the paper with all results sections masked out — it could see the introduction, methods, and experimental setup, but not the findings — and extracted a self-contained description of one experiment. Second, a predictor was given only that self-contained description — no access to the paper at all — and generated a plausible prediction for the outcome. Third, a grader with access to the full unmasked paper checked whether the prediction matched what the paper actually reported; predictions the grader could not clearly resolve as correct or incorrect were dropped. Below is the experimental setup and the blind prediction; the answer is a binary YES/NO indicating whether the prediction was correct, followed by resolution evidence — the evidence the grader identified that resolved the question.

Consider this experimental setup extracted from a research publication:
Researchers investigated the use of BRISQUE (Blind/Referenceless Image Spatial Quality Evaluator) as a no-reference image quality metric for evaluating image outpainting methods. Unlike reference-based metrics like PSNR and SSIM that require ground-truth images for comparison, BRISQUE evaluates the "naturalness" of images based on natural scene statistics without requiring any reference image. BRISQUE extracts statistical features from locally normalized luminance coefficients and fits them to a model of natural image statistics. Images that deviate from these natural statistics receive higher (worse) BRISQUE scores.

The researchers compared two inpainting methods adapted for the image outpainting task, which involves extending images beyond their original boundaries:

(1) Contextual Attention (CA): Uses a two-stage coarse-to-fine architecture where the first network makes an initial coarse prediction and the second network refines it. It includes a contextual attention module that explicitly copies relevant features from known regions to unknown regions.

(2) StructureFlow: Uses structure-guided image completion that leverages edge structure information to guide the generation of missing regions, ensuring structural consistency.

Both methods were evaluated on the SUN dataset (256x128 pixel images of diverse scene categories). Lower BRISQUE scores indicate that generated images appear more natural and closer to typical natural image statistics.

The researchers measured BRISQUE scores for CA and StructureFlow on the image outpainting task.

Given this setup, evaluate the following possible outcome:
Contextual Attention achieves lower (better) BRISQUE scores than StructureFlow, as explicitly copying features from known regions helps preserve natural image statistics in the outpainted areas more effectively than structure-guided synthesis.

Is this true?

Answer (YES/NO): YES